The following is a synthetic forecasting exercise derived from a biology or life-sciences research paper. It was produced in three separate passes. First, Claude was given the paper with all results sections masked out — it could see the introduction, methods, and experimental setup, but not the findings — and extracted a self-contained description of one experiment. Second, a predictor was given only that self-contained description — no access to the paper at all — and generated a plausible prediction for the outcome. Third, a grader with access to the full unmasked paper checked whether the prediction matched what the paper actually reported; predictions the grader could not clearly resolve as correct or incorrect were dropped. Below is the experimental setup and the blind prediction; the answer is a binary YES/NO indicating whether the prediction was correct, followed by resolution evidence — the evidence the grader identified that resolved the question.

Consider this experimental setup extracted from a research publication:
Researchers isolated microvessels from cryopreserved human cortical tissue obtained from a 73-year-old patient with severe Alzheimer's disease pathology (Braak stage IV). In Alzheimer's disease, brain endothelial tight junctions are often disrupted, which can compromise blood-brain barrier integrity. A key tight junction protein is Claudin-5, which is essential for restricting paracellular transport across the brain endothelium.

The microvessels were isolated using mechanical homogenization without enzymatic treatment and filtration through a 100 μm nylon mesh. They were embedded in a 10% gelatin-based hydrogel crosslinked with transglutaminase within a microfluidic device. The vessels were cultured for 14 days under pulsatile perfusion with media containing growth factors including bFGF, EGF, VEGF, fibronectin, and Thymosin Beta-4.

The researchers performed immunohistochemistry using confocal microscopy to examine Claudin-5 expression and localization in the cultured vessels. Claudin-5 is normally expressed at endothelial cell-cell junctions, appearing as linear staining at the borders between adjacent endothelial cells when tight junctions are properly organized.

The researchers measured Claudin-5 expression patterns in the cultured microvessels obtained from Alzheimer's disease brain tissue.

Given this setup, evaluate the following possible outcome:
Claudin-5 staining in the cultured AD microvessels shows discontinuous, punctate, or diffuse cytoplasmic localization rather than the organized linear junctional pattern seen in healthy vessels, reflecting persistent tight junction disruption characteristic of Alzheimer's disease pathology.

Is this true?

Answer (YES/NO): NO